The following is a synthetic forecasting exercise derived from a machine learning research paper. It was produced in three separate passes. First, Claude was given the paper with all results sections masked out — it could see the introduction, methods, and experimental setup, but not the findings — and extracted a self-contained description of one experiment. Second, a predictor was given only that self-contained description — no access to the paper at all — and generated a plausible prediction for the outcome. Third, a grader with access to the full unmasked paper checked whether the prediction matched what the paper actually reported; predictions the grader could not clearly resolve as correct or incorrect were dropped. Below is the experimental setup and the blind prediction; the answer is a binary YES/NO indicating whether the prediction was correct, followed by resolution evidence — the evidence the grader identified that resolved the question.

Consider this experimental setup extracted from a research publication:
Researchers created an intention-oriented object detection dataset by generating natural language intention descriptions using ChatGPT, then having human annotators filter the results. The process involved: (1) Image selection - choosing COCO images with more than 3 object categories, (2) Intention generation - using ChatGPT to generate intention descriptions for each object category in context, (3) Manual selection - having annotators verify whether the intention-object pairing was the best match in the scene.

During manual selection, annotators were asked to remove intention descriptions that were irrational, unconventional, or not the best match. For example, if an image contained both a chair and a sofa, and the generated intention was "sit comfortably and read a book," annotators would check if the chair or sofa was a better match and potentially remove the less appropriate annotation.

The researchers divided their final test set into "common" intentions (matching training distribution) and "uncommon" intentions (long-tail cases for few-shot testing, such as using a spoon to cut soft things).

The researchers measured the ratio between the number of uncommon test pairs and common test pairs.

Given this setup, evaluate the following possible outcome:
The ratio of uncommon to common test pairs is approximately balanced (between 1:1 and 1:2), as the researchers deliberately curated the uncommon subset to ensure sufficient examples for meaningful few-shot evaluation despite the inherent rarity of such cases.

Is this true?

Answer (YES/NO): NO